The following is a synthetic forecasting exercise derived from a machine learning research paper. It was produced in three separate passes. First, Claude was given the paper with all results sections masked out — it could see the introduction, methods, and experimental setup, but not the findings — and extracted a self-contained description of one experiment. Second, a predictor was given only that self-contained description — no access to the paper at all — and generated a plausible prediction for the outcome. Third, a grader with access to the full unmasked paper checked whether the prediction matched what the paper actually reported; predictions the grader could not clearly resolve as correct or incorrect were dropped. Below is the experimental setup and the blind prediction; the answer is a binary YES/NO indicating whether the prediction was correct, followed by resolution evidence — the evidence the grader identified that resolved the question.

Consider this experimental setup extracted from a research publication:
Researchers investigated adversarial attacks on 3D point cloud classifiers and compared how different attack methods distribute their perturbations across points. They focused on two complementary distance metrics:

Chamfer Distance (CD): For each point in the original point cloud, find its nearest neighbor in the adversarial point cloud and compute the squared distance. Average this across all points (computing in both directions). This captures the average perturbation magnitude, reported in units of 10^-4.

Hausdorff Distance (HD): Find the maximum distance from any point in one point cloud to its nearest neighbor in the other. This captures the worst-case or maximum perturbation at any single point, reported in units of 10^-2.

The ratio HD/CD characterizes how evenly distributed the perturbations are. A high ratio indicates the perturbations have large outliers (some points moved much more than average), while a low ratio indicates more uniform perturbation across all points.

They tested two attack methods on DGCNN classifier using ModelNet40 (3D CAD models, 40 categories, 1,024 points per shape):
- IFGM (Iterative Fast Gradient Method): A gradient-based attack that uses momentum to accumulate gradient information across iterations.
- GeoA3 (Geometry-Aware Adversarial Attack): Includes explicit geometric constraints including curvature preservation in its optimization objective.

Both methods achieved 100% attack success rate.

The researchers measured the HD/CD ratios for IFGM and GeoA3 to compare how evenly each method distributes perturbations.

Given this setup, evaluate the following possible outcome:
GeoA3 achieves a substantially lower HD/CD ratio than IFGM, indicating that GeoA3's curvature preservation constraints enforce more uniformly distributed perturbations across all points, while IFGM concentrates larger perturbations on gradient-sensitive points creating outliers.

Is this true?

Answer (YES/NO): YES